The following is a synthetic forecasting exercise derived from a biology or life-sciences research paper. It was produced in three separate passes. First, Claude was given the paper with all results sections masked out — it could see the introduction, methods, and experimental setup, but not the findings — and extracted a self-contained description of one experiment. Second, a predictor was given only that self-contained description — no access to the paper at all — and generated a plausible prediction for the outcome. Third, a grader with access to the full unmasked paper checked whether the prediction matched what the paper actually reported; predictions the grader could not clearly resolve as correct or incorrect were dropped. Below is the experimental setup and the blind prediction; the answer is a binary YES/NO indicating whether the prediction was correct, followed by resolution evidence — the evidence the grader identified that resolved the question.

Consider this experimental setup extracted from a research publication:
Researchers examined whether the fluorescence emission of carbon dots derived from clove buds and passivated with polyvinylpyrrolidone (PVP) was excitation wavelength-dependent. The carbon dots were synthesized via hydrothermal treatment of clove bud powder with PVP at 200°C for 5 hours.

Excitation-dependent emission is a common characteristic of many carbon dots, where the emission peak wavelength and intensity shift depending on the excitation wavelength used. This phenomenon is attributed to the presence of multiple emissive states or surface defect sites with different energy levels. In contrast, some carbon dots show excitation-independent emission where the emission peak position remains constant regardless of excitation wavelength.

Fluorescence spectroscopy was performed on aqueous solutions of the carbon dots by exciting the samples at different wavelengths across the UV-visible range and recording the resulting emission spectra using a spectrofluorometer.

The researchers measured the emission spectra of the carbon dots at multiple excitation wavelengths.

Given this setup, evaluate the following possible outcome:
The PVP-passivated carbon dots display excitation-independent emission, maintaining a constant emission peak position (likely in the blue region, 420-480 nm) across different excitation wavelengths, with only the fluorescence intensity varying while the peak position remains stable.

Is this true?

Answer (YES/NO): NO